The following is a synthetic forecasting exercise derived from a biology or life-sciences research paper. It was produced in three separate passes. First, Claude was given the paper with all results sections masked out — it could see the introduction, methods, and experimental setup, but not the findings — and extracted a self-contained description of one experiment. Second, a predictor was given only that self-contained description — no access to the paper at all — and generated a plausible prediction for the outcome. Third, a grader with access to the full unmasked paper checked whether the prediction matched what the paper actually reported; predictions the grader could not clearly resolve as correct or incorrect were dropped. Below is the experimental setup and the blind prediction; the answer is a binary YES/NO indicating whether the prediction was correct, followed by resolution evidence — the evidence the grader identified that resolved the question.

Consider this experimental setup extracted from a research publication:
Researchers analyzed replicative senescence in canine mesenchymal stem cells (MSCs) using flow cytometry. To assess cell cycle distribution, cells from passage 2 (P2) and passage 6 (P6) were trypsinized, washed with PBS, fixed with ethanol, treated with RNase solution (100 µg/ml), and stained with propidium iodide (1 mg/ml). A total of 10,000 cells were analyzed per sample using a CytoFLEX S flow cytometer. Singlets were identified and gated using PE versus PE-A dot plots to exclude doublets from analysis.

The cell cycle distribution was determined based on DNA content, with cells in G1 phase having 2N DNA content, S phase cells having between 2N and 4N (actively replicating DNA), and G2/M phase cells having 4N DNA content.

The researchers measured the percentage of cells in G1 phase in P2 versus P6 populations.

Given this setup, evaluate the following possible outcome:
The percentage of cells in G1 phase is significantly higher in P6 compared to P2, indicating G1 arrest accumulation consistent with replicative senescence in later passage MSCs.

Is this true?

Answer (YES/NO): YES